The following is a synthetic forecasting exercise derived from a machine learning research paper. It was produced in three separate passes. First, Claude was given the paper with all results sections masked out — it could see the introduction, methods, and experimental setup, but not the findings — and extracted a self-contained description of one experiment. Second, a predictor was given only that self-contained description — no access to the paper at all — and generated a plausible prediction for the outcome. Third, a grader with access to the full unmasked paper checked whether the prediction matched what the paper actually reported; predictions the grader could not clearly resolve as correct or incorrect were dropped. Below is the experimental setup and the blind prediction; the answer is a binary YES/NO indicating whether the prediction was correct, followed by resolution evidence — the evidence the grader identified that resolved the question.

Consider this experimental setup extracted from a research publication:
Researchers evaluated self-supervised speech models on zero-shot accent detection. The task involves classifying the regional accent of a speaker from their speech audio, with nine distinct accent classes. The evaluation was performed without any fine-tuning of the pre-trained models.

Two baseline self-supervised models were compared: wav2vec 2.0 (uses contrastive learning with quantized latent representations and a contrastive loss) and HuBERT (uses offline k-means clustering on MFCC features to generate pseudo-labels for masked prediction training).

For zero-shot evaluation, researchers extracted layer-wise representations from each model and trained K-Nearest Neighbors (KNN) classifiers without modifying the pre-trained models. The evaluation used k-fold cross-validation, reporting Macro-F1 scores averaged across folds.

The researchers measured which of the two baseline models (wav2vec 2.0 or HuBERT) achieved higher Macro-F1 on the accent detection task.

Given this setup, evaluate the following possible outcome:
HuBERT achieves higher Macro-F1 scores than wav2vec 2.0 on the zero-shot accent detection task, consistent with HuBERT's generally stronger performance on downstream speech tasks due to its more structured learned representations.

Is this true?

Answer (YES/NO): YES